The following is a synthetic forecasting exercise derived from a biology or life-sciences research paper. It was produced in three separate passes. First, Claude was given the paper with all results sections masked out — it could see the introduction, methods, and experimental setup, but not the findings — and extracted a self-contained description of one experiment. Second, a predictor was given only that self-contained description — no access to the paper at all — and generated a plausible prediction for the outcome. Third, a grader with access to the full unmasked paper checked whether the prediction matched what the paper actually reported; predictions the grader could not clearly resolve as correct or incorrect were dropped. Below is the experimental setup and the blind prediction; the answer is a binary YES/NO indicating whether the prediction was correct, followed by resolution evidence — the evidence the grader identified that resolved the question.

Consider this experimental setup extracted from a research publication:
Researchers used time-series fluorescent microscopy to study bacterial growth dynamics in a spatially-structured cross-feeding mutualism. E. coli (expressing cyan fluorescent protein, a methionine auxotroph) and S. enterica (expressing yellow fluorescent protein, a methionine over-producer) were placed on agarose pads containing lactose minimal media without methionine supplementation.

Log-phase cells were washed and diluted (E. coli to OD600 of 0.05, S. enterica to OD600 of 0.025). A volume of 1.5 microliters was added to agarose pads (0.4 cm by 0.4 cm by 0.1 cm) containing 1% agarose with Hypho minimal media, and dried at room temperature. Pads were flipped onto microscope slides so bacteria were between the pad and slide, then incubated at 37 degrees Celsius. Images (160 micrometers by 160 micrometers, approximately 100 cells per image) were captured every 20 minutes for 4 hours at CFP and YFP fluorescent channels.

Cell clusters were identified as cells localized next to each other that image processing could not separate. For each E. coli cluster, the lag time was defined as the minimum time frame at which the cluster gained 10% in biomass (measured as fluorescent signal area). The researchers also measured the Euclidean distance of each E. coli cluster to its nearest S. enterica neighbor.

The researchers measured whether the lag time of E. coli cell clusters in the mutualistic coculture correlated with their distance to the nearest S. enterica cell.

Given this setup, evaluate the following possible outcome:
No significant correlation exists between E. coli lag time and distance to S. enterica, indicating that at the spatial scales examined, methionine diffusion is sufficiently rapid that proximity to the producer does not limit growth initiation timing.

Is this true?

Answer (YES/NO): NO